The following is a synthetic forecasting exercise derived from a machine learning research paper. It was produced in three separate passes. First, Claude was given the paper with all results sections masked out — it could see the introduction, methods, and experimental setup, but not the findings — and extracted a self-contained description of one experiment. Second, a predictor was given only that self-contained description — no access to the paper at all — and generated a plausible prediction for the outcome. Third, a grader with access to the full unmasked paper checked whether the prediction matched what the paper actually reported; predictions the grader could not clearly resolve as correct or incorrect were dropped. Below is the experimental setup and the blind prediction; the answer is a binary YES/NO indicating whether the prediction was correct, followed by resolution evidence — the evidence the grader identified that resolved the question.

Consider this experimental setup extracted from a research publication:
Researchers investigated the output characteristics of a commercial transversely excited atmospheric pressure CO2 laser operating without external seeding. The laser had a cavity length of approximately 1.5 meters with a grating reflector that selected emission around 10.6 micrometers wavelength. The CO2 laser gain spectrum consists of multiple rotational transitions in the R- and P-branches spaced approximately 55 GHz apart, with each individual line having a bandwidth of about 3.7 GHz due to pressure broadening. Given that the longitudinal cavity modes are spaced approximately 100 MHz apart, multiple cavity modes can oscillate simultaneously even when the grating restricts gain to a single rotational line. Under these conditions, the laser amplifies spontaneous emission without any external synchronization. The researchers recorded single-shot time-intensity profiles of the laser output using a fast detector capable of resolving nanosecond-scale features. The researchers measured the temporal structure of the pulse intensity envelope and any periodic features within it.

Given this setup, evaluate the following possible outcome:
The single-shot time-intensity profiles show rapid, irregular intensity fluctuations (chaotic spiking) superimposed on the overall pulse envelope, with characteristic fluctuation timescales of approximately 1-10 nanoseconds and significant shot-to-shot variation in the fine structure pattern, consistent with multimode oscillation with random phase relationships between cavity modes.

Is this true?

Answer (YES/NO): NO